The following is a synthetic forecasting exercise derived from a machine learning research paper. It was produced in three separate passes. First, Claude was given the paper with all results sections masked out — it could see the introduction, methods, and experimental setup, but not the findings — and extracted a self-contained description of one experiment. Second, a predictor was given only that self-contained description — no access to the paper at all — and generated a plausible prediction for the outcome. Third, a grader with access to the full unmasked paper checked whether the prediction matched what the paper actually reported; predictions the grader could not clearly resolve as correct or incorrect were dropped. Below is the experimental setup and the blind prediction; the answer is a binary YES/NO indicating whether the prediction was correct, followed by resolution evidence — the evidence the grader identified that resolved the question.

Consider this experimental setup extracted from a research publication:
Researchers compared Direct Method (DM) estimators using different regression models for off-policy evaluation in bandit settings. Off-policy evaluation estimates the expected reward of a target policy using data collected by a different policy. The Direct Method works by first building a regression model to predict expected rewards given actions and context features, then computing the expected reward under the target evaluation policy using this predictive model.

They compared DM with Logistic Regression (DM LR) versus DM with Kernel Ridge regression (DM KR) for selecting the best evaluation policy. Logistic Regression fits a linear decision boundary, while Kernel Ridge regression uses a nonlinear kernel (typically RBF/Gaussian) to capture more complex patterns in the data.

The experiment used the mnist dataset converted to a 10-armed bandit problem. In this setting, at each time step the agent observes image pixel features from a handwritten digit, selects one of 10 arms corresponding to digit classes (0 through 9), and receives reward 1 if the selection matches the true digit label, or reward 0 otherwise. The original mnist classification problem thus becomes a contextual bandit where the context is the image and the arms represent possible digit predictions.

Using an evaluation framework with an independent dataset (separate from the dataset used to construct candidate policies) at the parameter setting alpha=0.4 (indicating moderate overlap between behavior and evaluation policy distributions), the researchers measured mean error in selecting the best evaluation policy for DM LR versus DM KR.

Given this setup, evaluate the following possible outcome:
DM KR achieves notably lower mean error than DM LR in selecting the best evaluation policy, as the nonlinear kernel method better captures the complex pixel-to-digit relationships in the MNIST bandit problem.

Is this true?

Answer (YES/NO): YES